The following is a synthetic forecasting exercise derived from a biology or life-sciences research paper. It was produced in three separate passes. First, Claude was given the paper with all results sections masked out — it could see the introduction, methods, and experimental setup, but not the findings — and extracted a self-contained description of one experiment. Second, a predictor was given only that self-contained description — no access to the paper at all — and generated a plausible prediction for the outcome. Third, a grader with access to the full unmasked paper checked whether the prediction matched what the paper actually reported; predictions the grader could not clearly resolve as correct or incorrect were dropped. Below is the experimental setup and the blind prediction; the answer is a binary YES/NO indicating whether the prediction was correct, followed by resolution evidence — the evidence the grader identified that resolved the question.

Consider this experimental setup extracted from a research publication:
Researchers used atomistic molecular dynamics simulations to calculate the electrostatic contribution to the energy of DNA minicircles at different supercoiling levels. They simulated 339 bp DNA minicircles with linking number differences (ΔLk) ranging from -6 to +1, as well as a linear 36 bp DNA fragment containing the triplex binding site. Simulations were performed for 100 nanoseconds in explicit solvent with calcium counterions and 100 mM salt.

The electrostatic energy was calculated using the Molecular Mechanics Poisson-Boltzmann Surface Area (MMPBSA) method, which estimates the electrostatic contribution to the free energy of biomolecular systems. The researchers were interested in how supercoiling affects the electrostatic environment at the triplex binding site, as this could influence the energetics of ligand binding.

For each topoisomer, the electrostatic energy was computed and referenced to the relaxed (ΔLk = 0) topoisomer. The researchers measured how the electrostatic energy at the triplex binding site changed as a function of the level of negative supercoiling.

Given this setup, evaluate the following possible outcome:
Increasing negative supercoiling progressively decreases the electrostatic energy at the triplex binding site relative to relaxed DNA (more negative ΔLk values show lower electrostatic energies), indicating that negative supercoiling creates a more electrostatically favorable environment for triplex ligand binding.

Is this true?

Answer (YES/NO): NO